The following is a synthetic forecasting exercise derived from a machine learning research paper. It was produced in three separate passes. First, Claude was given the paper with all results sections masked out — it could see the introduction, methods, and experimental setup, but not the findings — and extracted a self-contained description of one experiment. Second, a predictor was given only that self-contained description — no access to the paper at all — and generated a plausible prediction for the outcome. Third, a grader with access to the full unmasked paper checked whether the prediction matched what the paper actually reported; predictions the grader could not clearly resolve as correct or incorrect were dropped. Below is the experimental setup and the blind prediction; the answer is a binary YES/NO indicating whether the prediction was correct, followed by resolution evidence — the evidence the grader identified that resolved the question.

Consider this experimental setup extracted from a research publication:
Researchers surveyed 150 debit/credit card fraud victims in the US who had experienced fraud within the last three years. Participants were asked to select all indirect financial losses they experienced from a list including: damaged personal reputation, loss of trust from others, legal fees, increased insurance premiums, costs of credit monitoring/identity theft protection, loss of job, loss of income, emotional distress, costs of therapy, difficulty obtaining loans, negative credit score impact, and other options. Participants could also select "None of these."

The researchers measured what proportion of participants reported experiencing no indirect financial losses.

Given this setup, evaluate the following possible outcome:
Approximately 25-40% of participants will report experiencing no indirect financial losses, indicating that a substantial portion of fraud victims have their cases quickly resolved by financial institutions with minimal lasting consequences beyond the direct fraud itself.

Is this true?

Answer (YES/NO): NO